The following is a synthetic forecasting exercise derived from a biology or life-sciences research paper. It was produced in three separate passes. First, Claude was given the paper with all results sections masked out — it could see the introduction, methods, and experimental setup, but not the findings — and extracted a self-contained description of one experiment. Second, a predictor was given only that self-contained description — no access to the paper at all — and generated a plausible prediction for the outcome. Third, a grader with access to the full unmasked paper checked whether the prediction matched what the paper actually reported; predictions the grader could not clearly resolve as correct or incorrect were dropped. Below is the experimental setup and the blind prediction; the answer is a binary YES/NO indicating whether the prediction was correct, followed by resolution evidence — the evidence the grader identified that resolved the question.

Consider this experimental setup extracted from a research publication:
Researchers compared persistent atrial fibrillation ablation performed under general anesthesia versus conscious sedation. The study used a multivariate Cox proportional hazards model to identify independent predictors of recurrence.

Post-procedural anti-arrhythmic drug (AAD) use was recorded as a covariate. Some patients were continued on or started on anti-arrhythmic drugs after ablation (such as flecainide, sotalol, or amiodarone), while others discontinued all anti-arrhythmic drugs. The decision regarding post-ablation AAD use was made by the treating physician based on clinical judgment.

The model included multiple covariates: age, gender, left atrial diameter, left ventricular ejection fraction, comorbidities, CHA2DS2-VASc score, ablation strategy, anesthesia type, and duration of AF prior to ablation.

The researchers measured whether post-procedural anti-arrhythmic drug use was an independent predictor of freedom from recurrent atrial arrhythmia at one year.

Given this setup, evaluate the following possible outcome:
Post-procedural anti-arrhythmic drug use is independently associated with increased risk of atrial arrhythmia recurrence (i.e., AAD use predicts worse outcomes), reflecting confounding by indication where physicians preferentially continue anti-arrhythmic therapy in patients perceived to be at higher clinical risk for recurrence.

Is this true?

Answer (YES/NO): NO